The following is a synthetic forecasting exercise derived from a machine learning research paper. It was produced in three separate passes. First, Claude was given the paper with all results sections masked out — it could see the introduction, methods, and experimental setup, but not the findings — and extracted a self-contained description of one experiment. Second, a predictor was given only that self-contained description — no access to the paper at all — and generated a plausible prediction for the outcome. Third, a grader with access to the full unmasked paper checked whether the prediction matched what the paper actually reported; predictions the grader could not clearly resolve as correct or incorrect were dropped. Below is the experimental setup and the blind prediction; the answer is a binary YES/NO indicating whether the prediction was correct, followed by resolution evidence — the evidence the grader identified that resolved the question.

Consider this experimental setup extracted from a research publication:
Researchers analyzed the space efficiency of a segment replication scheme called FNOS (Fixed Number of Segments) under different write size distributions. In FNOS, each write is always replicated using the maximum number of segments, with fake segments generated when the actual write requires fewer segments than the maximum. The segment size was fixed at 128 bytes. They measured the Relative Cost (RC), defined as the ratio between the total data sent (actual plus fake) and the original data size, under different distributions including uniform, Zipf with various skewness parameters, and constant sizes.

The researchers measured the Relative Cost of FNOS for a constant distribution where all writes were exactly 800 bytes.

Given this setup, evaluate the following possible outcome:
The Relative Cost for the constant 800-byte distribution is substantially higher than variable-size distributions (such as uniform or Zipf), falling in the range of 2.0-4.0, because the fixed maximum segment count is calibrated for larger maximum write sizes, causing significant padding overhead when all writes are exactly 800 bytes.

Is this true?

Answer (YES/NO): NO